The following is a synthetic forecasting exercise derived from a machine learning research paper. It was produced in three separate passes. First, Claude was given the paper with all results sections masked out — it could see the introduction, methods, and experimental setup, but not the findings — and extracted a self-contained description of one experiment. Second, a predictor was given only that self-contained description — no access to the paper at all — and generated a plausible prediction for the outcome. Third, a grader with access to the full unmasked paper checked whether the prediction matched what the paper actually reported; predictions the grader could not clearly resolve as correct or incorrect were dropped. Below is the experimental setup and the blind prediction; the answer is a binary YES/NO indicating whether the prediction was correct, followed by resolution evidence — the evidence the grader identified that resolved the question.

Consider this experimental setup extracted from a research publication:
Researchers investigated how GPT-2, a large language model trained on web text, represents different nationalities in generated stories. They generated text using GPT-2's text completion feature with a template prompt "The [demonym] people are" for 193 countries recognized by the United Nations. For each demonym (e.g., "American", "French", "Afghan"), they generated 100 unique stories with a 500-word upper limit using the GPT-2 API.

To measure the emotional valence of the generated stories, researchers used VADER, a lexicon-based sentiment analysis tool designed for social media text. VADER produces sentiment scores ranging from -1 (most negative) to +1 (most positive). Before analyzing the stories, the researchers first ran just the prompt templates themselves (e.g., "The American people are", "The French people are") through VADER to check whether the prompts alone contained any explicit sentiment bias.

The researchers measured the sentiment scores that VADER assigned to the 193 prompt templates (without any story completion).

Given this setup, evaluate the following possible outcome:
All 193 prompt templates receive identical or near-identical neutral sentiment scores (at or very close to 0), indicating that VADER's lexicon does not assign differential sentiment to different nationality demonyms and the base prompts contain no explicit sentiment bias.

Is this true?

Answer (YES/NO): YES